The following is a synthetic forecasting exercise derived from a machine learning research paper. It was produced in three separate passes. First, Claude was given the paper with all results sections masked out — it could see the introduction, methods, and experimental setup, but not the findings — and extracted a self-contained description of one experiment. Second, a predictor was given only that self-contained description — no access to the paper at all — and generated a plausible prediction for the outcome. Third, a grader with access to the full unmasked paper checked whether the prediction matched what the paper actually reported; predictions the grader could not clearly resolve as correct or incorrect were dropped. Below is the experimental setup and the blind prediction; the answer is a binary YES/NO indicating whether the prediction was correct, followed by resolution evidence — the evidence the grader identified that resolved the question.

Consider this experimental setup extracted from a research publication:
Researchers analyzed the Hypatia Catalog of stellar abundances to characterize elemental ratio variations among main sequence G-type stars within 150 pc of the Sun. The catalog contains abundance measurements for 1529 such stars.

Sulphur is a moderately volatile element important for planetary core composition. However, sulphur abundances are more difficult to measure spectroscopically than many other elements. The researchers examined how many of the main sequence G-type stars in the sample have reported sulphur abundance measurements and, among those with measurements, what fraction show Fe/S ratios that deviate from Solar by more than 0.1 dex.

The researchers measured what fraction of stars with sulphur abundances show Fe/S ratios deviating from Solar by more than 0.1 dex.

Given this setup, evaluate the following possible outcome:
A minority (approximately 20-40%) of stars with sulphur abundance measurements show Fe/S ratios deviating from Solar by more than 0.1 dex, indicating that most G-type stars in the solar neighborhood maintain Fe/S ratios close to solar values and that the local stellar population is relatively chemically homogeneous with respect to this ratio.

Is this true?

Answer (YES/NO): NO